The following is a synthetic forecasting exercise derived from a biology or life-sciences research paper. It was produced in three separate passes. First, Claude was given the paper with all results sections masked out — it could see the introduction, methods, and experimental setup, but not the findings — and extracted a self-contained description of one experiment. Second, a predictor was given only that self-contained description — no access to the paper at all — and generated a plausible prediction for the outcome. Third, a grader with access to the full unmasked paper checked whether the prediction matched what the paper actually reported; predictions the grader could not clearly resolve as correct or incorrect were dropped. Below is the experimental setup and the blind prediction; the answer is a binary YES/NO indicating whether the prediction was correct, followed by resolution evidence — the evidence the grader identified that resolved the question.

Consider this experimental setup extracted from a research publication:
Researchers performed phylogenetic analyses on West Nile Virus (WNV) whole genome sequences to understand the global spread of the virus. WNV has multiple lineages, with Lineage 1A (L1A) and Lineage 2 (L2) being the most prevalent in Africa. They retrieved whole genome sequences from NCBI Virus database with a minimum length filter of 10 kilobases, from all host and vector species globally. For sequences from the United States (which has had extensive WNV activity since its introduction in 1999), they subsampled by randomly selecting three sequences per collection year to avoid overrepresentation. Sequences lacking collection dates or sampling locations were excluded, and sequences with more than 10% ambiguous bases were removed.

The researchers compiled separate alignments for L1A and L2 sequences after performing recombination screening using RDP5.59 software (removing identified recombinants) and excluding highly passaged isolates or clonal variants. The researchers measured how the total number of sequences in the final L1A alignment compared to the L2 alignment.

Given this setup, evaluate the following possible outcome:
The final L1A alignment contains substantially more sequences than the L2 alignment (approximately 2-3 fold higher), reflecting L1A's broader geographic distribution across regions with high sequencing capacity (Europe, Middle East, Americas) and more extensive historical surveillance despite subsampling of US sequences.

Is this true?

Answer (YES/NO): NO